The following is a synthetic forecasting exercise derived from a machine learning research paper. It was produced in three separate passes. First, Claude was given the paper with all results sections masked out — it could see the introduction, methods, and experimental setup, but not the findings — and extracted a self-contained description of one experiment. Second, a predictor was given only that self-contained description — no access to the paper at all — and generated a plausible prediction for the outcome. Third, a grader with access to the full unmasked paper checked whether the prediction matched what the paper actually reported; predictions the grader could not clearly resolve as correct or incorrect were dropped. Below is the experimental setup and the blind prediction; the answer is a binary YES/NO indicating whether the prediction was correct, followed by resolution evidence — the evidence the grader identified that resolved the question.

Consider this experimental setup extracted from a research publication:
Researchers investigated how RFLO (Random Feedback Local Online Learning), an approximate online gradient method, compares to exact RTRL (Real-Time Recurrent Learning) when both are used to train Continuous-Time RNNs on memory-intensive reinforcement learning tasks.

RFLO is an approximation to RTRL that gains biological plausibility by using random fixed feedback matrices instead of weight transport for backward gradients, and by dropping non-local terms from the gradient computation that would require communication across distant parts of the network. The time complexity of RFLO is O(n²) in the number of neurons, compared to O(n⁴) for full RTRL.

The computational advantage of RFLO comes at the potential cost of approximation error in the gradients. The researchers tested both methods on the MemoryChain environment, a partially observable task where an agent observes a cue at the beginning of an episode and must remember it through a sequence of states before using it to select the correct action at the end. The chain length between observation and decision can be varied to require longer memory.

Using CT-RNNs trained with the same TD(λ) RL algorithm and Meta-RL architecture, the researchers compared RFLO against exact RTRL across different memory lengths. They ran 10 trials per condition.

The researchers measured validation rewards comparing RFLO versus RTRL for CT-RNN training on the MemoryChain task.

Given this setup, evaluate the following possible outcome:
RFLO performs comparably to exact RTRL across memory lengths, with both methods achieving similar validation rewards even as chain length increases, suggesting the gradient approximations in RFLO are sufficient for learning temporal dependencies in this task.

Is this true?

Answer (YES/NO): NO